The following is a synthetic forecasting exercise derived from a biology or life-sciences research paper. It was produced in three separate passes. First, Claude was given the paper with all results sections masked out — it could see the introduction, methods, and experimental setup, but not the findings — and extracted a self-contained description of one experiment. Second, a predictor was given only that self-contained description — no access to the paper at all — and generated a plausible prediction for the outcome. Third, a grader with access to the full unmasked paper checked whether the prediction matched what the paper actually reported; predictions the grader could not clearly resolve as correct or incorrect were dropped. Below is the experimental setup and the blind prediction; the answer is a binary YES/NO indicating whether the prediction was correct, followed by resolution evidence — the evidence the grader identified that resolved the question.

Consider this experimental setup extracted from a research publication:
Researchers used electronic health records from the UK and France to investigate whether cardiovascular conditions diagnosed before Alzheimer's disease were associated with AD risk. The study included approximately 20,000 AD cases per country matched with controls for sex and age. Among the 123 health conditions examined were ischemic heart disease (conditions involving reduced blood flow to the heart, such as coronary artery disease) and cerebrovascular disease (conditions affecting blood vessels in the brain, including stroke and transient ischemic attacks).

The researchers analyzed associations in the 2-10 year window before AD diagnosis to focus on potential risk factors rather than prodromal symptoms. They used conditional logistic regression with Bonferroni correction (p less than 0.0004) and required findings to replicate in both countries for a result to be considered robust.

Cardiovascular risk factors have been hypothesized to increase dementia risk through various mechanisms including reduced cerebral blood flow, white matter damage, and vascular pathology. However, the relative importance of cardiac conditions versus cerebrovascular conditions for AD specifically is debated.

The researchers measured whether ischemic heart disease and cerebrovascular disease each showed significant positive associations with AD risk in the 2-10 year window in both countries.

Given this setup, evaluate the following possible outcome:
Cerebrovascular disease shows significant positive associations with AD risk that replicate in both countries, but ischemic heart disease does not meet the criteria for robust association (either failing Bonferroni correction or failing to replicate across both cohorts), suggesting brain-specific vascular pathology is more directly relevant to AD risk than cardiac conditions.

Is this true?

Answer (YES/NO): NO